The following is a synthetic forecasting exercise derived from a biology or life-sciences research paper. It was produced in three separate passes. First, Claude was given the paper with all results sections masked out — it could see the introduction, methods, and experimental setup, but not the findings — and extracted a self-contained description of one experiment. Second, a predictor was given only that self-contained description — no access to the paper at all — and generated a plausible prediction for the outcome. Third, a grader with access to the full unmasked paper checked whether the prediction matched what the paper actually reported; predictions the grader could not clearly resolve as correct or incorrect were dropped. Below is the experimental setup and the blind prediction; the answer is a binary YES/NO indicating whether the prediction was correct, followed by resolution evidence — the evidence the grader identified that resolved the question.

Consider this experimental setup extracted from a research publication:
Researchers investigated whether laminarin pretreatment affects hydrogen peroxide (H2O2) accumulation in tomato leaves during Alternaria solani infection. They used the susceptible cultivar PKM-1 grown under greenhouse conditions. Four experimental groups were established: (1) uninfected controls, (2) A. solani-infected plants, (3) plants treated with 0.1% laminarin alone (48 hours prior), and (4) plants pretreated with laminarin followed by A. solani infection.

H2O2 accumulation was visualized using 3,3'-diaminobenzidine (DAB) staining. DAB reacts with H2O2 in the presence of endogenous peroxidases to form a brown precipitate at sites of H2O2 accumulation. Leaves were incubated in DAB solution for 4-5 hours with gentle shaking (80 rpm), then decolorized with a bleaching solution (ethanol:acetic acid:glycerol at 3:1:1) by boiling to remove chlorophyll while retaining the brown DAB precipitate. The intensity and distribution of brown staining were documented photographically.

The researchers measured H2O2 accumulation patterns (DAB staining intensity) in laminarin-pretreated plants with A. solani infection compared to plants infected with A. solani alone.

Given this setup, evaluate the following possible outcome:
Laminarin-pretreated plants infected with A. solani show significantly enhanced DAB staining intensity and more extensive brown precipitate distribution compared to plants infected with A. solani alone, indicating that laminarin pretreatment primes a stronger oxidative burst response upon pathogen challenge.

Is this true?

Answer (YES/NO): YES